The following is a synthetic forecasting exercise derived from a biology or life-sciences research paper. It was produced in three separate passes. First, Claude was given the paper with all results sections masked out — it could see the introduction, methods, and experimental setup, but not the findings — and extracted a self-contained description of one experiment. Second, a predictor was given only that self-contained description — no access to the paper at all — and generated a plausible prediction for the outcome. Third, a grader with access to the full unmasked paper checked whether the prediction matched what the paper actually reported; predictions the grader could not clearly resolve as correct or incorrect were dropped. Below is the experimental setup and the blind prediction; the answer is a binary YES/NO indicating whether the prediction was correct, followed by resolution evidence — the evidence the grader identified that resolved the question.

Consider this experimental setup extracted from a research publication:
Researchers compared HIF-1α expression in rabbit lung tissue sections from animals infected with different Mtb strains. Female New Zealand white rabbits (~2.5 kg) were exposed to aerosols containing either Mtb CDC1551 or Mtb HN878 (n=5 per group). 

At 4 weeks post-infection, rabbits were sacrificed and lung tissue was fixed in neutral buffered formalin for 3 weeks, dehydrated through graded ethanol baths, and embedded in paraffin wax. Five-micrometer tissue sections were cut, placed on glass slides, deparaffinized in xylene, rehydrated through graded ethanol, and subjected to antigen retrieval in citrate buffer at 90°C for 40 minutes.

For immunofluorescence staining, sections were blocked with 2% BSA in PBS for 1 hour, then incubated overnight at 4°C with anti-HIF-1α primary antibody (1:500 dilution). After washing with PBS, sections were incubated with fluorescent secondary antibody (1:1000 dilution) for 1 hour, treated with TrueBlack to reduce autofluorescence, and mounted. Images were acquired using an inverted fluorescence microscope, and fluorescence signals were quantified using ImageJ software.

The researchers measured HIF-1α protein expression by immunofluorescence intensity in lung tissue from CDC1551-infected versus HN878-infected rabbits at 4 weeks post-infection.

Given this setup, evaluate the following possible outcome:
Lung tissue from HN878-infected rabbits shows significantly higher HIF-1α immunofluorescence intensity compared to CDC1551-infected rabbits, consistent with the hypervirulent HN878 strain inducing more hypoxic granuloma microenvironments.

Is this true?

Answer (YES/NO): YES